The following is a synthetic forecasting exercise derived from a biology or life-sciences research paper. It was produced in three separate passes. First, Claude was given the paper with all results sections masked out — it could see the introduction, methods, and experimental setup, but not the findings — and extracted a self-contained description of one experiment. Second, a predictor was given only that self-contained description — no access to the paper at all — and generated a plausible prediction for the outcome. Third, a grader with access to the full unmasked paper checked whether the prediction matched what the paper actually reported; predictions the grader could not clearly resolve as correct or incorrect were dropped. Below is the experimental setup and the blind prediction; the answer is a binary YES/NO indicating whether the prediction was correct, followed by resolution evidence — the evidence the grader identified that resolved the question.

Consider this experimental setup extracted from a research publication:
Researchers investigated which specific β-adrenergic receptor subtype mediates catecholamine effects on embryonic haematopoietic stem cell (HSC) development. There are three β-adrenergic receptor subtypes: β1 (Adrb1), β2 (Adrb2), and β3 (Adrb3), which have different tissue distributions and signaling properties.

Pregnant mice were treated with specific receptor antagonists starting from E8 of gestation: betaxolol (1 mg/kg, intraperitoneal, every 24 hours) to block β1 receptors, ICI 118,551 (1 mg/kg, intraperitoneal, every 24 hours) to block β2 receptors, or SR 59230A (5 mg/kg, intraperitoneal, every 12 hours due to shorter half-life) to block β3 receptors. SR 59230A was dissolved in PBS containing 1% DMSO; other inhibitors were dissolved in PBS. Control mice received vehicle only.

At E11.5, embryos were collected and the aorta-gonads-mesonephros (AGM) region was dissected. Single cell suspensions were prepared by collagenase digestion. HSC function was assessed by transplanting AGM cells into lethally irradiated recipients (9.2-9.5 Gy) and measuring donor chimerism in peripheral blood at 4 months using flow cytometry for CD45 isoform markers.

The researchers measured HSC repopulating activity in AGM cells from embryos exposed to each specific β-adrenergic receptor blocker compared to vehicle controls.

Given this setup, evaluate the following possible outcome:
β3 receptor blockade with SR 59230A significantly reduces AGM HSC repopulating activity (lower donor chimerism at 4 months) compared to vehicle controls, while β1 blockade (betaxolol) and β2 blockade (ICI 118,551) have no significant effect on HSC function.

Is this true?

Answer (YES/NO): NO